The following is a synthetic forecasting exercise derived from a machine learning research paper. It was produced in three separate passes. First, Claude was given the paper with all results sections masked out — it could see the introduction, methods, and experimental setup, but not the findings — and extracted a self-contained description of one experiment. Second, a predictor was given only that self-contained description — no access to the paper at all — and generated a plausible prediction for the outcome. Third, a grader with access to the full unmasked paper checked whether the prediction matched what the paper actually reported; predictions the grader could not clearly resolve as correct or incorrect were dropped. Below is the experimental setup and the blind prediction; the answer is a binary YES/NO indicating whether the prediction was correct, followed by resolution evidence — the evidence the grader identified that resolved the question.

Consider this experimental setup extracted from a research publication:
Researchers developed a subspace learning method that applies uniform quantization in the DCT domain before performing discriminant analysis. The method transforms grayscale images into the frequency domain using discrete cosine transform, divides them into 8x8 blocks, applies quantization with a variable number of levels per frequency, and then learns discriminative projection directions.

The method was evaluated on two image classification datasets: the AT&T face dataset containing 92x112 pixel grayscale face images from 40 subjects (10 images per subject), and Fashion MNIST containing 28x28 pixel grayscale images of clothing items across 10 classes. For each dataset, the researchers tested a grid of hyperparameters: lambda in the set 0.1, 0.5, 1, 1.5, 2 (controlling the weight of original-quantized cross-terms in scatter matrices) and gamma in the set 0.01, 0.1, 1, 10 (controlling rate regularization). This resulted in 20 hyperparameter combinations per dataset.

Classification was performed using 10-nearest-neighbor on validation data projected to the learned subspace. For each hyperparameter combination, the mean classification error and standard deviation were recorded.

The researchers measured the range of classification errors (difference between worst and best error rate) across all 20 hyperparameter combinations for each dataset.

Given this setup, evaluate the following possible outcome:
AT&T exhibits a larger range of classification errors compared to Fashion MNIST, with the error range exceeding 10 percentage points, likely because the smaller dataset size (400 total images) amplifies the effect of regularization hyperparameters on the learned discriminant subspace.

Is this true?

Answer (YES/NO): NO